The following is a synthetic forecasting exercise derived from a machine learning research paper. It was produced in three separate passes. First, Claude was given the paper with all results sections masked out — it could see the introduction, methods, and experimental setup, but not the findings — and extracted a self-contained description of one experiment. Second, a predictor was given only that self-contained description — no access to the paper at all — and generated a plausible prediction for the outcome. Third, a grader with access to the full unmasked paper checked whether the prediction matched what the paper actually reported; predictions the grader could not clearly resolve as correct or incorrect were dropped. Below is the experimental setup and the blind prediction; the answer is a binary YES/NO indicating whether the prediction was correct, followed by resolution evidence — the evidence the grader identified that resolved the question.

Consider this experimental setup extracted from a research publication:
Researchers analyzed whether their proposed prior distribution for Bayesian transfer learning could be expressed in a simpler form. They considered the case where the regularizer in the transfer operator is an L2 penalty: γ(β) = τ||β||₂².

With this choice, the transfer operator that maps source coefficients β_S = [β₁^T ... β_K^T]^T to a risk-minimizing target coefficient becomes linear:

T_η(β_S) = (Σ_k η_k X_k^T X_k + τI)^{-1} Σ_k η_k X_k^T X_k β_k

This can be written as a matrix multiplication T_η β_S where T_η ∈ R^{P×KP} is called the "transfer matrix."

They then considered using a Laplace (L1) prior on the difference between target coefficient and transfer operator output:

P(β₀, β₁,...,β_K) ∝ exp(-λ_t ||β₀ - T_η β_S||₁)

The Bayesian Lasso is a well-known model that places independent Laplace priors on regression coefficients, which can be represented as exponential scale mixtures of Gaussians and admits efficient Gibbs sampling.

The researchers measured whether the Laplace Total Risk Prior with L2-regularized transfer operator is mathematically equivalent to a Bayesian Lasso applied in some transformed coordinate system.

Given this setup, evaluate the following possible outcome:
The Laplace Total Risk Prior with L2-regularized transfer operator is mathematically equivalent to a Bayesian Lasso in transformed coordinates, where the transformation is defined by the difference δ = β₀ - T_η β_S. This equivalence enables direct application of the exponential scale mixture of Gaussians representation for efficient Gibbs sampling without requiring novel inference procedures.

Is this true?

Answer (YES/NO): NO